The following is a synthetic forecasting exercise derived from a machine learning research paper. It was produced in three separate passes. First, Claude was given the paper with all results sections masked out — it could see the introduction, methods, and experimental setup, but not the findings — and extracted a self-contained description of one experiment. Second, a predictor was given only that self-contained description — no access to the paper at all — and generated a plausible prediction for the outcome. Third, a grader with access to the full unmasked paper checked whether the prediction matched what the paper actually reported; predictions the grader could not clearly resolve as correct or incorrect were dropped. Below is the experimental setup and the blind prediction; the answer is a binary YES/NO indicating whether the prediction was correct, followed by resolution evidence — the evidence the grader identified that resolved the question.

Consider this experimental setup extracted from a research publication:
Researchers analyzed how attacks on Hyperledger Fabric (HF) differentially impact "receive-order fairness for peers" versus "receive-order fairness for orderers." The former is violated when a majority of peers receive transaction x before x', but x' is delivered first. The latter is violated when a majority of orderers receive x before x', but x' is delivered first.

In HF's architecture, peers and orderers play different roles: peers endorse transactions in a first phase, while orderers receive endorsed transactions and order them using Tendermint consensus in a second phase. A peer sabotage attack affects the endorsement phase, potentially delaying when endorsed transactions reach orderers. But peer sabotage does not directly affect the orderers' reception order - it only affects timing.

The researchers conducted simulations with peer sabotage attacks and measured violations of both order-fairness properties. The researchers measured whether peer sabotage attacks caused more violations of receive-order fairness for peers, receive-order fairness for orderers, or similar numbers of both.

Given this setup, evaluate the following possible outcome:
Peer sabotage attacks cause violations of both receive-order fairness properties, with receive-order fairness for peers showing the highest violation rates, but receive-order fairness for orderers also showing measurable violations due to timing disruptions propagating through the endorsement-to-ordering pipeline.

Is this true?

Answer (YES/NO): NO